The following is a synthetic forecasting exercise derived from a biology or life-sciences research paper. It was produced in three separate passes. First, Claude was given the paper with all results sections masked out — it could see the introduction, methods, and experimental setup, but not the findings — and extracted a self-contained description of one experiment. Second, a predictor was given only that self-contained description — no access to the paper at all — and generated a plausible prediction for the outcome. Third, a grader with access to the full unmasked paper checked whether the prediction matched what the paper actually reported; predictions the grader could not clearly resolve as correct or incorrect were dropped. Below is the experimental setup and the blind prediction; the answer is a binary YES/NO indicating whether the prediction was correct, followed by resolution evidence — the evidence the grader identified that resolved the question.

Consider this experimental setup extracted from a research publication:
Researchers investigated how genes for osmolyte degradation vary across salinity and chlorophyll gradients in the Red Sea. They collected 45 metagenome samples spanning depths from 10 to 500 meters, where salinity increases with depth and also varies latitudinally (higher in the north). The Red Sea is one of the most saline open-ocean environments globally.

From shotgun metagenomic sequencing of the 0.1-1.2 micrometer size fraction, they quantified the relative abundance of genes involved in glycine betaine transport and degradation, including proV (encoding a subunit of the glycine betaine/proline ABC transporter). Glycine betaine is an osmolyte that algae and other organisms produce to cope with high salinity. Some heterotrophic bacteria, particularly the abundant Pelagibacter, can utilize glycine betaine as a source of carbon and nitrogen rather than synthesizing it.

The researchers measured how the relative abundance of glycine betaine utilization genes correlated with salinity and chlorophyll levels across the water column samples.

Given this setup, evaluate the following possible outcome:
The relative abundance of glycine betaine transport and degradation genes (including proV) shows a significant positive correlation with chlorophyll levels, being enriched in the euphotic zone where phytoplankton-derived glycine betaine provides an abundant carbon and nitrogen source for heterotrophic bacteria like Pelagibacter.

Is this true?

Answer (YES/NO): NO